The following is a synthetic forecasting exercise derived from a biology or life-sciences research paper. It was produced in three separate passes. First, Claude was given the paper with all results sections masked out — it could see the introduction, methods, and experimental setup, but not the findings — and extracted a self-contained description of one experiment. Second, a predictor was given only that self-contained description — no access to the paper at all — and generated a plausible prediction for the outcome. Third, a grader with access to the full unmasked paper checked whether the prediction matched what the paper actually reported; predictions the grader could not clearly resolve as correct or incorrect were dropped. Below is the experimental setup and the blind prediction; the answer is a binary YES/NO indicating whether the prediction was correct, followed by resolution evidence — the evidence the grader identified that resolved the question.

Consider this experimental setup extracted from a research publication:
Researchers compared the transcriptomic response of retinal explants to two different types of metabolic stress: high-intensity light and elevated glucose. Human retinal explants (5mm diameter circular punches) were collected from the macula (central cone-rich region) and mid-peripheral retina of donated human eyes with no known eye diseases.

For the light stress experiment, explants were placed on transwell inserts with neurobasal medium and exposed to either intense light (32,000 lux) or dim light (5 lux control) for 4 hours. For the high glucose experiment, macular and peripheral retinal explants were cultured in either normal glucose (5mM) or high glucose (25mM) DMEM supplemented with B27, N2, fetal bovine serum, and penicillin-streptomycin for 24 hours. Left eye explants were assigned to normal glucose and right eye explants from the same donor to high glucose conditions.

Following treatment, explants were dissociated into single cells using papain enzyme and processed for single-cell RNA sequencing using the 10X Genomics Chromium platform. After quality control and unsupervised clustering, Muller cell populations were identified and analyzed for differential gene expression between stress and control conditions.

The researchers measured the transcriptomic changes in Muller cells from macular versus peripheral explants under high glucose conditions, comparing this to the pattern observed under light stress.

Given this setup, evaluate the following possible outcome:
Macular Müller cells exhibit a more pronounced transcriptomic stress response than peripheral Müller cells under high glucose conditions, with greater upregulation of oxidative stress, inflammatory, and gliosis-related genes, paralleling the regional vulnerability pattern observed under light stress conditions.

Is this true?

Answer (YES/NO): NO